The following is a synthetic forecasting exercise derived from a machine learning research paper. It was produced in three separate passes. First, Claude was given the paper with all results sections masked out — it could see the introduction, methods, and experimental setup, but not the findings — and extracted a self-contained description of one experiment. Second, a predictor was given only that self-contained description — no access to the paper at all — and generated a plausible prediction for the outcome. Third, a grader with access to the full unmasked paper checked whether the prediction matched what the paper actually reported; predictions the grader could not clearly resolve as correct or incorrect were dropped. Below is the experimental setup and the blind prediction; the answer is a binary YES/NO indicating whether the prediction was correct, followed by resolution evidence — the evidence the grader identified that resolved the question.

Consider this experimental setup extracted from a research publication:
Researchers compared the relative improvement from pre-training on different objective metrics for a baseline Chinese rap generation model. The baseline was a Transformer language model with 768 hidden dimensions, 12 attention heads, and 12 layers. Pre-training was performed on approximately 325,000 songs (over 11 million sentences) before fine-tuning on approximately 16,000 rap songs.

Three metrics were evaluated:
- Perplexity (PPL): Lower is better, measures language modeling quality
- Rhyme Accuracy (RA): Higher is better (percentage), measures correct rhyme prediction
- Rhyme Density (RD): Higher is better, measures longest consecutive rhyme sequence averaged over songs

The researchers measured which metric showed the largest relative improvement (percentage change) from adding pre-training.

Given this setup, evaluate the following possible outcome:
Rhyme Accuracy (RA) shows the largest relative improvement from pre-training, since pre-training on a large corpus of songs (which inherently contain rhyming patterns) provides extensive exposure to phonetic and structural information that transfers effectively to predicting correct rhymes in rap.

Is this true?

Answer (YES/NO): NO